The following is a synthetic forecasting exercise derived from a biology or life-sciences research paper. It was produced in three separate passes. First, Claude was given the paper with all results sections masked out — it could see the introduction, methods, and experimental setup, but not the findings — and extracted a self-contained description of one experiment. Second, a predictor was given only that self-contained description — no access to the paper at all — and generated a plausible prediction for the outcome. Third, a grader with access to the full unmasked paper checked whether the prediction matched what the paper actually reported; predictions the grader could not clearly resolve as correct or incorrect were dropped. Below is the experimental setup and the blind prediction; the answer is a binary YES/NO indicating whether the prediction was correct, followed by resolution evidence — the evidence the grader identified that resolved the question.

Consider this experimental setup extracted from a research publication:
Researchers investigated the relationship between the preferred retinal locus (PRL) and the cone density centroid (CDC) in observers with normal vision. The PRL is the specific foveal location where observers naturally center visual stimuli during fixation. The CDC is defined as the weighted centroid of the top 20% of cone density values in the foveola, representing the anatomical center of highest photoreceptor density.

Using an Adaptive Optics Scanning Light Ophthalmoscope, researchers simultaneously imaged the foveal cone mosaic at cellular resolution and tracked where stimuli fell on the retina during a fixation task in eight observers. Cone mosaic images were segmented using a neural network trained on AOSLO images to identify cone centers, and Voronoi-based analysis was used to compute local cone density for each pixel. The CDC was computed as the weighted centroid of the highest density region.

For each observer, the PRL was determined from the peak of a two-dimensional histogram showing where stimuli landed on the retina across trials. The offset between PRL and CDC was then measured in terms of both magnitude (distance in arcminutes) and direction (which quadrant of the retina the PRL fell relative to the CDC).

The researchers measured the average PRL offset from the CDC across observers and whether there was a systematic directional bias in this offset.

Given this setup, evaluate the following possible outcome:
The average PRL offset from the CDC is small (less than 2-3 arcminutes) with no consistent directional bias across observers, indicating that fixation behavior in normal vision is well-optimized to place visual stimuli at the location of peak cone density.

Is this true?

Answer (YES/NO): NO